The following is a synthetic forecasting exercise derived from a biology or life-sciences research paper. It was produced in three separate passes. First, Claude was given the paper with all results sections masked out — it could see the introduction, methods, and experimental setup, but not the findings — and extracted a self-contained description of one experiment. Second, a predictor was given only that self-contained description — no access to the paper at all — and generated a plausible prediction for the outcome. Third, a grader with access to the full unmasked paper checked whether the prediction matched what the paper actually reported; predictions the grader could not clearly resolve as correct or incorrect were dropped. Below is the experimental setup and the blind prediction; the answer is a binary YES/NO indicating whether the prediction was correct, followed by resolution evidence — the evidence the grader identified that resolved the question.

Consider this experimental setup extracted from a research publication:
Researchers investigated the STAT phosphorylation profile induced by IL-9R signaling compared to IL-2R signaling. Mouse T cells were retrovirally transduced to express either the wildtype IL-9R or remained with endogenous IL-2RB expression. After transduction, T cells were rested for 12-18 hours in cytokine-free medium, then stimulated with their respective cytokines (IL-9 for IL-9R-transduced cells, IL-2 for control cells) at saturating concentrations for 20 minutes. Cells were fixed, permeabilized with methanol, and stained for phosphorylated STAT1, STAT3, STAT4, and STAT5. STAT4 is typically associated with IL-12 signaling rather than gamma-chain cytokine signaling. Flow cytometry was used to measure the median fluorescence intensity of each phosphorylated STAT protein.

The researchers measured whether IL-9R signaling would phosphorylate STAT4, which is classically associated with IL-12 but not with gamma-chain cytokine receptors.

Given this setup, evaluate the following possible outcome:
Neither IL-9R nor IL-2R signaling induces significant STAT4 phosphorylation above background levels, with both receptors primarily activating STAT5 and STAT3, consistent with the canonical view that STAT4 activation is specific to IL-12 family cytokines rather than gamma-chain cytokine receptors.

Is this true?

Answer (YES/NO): NO